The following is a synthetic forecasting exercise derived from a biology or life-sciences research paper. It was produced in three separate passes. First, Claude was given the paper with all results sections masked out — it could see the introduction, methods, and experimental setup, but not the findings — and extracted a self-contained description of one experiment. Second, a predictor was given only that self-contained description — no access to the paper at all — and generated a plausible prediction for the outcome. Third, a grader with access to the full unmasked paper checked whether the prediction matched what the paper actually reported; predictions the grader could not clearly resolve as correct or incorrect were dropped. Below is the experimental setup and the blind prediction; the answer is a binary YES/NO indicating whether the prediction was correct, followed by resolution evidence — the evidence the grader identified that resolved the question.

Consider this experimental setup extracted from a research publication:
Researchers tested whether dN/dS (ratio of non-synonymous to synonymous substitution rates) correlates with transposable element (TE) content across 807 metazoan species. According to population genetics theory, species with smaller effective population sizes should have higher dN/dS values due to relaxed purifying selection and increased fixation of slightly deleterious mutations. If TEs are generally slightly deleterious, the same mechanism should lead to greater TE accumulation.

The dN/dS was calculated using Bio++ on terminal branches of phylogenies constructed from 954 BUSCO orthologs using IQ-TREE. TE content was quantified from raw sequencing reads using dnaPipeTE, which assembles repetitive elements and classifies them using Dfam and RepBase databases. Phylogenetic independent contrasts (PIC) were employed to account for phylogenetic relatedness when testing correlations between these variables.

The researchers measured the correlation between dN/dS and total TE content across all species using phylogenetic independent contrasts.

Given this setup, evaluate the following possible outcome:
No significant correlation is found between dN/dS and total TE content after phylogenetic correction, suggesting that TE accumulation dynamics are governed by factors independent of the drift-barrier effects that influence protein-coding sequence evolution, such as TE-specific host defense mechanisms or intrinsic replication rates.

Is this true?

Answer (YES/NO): YES